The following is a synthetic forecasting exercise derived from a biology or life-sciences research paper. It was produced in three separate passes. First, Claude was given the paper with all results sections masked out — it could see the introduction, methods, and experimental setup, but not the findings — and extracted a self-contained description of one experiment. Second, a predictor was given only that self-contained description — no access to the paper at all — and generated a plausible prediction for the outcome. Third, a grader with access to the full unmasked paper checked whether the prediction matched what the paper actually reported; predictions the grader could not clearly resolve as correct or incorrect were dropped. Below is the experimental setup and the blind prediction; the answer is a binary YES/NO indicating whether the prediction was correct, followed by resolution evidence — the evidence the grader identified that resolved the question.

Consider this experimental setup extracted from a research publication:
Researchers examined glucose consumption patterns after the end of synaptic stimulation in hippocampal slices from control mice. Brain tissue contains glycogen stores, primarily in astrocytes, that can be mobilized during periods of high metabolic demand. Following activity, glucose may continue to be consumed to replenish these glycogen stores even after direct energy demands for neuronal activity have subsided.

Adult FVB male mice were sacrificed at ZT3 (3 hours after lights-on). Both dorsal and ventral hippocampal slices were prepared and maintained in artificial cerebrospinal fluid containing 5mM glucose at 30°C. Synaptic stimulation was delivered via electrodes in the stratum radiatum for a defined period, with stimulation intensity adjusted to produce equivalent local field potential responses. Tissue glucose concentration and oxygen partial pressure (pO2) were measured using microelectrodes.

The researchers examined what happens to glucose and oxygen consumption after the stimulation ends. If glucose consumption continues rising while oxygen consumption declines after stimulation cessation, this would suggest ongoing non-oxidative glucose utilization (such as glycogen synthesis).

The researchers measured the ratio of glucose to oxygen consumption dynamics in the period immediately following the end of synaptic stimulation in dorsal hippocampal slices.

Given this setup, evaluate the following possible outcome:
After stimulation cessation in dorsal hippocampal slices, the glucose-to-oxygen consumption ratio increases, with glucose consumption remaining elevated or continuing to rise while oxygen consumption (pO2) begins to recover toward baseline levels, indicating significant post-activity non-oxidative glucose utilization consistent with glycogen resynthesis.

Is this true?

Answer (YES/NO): YES